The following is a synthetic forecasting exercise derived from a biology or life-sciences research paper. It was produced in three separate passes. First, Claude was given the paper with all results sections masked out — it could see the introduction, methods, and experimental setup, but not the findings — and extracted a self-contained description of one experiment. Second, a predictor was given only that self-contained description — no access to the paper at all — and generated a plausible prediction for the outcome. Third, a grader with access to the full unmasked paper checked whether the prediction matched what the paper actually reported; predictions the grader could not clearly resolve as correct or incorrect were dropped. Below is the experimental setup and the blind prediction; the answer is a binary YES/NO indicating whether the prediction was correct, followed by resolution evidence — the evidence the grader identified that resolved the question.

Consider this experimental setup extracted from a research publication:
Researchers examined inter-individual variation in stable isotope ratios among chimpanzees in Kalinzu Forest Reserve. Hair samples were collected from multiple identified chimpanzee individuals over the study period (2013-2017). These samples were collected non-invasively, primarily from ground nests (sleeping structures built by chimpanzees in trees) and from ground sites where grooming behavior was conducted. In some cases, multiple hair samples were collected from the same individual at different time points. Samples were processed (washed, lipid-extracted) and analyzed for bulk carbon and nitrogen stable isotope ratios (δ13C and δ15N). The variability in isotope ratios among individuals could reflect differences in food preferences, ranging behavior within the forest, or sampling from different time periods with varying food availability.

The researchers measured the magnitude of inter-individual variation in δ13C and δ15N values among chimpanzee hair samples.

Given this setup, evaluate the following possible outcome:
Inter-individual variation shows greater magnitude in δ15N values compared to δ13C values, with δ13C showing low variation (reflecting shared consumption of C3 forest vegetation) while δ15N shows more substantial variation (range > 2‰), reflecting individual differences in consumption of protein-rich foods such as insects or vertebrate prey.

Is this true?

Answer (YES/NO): NO